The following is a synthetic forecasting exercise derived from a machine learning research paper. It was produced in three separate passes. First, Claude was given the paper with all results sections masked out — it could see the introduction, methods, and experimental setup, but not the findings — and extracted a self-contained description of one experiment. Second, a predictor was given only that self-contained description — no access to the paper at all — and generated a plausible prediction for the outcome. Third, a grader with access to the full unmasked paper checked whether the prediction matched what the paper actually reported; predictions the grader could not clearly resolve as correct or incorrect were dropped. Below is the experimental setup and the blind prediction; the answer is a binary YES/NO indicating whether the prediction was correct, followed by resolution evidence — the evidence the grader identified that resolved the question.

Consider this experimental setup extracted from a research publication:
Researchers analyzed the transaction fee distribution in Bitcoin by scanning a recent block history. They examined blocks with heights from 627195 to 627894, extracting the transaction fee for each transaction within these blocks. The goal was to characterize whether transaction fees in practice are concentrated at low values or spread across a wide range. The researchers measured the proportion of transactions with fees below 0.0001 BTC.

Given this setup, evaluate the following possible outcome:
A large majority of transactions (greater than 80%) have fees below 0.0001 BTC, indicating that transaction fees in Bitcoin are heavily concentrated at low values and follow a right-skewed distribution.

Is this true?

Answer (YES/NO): NO